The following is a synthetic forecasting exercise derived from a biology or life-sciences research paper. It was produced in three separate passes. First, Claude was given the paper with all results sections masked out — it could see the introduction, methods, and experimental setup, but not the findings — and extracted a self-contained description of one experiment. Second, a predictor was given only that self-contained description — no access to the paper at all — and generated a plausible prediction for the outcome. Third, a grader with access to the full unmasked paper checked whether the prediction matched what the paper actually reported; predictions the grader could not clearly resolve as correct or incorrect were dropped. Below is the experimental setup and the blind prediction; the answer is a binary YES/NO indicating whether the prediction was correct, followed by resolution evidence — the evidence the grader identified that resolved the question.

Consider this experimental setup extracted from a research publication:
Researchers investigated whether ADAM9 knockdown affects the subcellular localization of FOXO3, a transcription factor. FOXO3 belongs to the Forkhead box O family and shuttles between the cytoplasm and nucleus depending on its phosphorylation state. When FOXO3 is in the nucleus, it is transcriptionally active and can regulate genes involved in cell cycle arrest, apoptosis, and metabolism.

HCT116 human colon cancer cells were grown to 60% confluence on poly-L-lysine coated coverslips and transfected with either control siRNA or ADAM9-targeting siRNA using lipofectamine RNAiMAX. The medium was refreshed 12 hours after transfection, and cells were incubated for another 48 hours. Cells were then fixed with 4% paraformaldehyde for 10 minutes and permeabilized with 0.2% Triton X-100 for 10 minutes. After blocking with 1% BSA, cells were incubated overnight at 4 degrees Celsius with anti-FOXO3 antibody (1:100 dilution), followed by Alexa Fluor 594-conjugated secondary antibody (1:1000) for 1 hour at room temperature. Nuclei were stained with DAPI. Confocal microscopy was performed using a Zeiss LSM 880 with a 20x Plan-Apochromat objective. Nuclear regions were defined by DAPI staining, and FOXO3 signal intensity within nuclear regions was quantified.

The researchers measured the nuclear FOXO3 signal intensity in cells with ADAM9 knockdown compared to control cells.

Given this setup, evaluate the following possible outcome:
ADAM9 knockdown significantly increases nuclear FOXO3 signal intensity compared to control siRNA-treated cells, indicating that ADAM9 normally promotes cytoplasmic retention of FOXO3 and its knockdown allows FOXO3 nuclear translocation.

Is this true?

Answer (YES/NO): YES